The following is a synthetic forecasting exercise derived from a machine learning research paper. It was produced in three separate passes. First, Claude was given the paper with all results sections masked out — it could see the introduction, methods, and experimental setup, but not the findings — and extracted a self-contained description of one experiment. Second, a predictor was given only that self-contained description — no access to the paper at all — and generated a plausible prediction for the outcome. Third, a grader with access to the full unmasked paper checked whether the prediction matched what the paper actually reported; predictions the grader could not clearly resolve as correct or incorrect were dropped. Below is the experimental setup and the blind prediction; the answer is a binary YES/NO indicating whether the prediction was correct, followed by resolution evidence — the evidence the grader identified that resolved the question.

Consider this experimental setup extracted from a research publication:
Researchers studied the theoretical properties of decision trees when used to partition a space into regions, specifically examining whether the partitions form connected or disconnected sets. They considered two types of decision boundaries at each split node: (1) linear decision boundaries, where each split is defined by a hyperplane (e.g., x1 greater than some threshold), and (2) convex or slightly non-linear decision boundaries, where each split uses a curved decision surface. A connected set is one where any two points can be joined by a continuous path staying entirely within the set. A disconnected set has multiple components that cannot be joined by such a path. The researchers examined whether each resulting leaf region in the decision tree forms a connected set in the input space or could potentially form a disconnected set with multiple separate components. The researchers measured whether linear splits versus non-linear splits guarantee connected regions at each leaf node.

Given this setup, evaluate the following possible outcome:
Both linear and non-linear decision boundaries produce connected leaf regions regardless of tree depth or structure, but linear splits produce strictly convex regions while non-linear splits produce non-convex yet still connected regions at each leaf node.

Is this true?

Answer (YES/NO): NO